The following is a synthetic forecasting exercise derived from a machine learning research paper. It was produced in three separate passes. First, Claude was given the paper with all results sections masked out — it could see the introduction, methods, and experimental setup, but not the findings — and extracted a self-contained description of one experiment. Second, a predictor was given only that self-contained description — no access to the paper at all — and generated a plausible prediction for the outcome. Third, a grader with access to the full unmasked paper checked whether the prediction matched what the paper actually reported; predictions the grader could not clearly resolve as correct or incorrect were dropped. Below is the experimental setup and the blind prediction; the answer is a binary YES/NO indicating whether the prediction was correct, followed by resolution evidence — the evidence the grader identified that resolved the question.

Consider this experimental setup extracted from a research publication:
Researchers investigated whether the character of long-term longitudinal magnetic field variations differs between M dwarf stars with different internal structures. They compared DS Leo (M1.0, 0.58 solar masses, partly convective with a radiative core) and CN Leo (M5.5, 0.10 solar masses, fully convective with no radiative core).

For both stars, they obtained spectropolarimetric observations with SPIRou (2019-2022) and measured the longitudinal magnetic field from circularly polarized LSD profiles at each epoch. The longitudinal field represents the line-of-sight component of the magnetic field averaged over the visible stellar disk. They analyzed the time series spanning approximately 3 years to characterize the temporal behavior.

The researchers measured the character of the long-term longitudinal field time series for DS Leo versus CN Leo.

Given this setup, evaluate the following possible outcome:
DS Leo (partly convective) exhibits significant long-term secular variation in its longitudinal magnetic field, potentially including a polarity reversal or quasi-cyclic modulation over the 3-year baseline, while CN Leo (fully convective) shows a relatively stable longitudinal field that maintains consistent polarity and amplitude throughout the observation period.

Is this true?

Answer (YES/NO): NO